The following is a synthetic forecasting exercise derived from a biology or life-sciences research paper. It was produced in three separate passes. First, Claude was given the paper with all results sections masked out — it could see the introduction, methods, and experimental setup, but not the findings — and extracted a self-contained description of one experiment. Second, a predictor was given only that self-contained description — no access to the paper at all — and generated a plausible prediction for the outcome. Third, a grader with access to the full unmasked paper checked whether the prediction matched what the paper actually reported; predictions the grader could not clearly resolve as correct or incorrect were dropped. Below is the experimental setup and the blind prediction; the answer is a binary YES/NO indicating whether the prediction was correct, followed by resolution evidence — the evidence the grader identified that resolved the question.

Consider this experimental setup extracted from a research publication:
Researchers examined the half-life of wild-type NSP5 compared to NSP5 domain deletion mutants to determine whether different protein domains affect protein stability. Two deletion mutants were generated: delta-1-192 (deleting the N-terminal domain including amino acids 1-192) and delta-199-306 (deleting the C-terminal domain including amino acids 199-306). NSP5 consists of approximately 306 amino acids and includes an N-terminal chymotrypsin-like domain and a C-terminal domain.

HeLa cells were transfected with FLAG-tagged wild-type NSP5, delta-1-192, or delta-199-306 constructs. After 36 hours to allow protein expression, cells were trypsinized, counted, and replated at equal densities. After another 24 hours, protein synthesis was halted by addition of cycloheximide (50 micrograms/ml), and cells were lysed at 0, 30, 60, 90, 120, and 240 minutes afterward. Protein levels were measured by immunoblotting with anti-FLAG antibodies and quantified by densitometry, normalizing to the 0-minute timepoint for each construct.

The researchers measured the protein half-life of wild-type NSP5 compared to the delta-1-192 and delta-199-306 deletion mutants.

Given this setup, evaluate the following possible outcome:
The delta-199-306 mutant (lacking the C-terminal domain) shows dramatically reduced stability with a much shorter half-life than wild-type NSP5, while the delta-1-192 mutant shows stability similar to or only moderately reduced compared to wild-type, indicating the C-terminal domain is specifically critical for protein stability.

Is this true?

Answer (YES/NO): NO